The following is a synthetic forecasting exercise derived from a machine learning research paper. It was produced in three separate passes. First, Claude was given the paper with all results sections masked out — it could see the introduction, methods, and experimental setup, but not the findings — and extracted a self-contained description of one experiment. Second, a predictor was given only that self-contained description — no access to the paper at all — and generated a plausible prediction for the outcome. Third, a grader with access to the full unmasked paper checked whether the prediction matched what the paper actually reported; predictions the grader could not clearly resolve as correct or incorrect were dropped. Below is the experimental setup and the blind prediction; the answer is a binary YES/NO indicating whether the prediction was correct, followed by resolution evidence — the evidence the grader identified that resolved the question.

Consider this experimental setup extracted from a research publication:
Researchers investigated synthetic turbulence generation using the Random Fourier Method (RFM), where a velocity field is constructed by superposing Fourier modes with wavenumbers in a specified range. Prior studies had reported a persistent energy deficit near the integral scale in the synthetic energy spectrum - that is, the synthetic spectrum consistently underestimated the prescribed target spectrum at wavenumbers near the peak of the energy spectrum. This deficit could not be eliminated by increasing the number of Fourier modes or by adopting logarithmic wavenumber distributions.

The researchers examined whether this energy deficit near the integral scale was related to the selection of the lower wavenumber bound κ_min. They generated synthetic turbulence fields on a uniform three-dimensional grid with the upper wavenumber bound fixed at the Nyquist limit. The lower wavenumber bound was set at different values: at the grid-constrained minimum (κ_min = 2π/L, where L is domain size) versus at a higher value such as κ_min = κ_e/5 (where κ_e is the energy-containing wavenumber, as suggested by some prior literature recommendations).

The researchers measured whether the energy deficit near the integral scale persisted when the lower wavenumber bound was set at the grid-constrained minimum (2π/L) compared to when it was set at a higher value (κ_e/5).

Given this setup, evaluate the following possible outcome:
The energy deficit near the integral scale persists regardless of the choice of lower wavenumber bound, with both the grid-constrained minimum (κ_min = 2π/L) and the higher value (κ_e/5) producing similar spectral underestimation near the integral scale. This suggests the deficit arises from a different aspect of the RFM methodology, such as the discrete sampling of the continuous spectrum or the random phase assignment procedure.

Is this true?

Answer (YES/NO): NO